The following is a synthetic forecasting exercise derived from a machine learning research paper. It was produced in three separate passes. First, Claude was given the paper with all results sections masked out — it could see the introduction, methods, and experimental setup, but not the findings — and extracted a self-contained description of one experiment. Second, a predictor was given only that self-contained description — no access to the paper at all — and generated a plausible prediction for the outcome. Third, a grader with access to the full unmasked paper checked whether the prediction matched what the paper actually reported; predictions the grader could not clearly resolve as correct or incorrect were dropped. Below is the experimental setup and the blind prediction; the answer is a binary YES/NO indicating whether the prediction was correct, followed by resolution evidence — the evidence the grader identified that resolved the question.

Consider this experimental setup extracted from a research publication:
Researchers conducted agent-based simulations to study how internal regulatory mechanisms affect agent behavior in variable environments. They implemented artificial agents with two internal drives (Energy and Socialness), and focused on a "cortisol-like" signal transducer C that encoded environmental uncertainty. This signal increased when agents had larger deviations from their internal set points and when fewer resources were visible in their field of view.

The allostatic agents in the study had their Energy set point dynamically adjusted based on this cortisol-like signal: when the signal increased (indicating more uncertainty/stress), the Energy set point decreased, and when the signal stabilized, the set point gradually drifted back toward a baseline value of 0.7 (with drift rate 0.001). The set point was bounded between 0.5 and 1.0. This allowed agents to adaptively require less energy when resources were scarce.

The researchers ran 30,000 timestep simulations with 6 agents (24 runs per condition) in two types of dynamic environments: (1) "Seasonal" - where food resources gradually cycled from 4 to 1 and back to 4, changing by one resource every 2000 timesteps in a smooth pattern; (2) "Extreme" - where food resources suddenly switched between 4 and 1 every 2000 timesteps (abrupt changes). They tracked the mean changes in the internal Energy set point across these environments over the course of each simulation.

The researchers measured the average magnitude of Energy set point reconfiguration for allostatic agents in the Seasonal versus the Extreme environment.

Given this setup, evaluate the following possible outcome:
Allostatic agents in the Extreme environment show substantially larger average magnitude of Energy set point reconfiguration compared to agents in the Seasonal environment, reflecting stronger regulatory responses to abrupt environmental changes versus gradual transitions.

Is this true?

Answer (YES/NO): NO